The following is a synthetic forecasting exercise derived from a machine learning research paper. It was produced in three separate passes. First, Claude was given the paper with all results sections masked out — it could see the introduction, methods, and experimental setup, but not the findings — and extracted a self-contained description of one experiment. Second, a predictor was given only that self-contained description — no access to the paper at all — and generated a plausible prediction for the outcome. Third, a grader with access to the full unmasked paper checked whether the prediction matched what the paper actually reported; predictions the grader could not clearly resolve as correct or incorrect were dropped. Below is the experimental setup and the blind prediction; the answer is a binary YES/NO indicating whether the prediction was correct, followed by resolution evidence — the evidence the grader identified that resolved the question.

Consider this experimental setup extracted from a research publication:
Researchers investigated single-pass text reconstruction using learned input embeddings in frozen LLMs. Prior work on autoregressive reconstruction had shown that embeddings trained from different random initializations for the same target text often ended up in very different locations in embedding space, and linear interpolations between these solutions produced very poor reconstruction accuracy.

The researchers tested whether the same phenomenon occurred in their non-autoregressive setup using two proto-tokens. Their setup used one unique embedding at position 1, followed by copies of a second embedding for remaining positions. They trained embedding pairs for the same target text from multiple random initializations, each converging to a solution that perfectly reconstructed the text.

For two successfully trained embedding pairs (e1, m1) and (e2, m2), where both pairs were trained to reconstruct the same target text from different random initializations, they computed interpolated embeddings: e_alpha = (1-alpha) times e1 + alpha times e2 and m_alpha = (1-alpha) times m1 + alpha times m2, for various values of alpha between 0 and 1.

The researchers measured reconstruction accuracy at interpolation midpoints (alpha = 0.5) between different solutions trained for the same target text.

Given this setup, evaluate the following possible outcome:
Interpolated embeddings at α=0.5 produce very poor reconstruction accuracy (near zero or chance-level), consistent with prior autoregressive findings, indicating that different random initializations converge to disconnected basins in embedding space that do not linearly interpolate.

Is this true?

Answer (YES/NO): NO